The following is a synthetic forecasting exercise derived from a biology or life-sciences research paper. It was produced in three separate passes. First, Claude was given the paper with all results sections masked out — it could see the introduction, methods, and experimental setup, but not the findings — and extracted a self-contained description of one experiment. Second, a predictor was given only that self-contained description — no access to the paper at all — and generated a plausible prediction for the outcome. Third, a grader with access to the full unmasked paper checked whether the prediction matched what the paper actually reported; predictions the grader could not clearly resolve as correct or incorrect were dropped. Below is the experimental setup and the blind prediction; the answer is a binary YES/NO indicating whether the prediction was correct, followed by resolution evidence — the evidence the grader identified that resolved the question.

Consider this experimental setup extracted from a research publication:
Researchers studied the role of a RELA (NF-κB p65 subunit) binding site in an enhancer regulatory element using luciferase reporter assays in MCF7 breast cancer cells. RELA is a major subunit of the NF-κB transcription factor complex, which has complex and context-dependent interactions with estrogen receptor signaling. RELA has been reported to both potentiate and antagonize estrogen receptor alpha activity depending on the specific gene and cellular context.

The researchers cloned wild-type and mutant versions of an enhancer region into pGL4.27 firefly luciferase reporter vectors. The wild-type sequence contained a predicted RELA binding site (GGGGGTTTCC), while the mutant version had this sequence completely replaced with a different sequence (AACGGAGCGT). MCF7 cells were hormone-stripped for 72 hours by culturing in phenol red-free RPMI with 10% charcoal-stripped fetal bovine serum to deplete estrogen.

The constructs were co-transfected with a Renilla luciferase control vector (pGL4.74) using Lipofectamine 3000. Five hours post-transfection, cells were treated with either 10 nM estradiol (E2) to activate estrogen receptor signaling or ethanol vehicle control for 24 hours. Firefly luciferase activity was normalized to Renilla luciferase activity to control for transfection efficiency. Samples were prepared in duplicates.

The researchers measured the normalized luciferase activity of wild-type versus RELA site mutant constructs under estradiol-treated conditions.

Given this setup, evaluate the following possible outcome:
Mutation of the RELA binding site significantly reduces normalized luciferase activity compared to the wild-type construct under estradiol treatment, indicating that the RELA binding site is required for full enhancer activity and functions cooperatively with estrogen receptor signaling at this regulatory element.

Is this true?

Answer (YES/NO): NO